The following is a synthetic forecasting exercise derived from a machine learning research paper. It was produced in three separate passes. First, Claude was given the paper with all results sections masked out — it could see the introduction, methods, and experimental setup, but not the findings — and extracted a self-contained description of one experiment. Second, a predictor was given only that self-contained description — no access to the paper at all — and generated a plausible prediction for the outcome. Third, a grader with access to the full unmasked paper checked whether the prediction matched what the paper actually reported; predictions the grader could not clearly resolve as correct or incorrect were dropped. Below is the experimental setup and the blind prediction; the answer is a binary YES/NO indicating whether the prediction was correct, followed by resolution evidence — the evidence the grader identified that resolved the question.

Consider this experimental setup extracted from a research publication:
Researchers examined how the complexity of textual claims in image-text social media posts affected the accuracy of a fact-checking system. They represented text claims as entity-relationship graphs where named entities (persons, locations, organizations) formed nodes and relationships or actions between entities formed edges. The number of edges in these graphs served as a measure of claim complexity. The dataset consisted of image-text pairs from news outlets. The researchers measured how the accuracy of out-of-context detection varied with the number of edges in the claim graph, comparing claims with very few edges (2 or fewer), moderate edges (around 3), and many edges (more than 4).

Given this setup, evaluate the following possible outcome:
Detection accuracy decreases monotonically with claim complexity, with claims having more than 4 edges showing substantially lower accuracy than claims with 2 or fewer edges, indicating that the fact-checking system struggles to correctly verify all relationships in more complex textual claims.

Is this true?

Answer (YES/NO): NO